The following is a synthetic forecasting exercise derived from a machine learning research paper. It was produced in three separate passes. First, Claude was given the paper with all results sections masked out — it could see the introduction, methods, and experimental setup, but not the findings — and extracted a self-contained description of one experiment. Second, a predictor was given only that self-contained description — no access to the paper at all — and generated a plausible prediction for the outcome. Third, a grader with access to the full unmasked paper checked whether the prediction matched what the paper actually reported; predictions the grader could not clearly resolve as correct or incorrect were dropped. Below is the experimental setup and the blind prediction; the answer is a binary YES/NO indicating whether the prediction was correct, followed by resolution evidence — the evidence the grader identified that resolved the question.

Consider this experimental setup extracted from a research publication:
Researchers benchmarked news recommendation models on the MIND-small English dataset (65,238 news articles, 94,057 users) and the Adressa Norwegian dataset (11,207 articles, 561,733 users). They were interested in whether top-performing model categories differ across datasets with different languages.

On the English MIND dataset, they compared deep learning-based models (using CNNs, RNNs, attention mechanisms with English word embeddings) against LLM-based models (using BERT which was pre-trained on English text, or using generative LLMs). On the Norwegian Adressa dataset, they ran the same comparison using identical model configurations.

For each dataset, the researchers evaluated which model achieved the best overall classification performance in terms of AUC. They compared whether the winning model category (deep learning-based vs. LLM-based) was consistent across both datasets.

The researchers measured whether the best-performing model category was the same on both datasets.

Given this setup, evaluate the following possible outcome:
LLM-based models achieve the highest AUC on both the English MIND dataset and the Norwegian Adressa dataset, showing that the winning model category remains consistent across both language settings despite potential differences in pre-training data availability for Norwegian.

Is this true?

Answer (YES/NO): NO